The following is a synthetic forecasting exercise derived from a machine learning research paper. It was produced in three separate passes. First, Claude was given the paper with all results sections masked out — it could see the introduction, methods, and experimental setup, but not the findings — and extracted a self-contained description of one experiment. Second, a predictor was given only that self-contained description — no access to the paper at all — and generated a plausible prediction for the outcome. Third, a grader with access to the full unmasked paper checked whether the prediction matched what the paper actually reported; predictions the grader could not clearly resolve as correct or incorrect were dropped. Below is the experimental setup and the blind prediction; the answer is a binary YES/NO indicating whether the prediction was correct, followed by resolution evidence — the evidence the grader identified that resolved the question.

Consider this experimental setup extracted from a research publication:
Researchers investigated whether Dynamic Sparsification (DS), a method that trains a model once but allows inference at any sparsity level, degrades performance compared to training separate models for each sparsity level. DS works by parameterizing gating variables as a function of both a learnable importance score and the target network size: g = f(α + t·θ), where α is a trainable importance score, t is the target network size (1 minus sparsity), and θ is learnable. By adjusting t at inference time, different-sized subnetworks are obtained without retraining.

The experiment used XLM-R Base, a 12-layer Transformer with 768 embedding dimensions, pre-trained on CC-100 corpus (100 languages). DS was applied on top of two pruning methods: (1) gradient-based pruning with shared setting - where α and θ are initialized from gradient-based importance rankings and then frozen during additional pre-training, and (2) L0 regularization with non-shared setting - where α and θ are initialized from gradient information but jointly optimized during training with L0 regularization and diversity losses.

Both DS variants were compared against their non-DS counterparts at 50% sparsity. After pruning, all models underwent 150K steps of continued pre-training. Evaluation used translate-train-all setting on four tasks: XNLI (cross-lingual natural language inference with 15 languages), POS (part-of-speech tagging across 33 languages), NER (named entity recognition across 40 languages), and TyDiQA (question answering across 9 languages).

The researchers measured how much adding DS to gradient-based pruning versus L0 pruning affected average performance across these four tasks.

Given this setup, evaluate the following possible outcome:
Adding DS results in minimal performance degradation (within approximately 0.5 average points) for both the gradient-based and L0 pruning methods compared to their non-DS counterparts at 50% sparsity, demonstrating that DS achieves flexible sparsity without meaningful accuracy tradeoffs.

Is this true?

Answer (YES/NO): NO